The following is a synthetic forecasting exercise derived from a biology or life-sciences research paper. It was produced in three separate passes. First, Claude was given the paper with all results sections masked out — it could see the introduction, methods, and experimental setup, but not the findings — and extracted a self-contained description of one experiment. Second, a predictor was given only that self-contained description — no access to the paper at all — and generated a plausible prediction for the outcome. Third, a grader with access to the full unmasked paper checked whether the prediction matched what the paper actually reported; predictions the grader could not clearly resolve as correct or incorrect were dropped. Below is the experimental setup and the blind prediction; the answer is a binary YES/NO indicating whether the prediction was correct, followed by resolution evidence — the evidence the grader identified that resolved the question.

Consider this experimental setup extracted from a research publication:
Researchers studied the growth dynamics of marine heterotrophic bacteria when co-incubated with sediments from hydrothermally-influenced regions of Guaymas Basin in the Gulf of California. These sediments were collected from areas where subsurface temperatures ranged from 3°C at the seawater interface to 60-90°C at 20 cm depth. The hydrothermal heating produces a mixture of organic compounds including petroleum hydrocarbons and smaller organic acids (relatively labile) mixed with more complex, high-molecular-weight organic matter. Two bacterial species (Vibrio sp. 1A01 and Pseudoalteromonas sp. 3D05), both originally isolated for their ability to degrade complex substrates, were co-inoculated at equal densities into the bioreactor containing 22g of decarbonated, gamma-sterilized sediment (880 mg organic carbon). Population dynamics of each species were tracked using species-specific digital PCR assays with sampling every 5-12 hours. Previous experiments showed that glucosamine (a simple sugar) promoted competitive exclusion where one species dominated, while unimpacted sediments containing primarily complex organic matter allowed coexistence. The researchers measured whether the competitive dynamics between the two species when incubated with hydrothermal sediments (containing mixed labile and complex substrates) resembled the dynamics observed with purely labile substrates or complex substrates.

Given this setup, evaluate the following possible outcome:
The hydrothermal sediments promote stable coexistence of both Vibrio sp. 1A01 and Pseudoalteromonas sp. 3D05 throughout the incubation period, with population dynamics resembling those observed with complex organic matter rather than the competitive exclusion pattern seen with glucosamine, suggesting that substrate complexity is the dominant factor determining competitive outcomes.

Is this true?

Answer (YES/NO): NO